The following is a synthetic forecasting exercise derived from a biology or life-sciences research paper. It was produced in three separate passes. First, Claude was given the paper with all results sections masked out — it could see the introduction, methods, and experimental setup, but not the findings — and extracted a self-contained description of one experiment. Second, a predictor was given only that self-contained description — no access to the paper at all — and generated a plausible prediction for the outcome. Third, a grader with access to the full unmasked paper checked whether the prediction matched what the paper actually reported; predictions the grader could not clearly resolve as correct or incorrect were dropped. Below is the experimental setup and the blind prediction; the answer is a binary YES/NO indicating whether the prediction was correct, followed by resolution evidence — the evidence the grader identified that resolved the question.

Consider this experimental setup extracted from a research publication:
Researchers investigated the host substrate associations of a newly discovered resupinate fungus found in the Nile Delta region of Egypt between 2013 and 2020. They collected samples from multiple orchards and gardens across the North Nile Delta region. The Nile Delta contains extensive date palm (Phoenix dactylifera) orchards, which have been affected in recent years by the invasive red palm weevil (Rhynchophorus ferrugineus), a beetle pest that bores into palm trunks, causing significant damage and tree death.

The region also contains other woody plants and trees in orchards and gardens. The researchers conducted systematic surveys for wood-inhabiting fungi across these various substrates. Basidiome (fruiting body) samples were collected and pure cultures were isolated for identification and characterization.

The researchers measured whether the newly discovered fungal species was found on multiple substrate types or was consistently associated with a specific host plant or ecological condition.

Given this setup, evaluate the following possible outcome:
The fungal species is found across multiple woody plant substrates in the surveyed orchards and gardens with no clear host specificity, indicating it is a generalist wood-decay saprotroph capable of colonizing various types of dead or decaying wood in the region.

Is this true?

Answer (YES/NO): NO